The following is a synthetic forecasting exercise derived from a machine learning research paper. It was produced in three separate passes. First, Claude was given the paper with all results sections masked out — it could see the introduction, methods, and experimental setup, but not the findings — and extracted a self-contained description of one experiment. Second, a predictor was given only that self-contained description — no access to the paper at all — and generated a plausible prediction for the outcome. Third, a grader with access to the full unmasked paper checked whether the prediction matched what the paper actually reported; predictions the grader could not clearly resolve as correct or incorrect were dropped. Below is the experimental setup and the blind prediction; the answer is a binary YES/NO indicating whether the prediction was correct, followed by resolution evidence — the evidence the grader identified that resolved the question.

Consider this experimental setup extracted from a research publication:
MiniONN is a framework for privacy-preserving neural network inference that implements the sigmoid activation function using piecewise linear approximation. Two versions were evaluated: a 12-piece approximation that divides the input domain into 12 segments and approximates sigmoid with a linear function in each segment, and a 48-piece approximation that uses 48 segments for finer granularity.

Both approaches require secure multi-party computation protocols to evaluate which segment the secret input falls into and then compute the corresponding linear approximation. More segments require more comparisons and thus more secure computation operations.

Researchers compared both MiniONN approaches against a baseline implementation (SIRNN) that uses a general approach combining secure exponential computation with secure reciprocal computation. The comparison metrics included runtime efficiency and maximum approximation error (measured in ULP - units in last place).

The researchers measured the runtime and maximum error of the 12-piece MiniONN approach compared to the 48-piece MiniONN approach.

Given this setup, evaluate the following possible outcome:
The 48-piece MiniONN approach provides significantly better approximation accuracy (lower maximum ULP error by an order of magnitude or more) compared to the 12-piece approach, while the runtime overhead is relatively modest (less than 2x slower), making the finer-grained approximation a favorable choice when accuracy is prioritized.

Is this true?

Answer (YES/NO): NO